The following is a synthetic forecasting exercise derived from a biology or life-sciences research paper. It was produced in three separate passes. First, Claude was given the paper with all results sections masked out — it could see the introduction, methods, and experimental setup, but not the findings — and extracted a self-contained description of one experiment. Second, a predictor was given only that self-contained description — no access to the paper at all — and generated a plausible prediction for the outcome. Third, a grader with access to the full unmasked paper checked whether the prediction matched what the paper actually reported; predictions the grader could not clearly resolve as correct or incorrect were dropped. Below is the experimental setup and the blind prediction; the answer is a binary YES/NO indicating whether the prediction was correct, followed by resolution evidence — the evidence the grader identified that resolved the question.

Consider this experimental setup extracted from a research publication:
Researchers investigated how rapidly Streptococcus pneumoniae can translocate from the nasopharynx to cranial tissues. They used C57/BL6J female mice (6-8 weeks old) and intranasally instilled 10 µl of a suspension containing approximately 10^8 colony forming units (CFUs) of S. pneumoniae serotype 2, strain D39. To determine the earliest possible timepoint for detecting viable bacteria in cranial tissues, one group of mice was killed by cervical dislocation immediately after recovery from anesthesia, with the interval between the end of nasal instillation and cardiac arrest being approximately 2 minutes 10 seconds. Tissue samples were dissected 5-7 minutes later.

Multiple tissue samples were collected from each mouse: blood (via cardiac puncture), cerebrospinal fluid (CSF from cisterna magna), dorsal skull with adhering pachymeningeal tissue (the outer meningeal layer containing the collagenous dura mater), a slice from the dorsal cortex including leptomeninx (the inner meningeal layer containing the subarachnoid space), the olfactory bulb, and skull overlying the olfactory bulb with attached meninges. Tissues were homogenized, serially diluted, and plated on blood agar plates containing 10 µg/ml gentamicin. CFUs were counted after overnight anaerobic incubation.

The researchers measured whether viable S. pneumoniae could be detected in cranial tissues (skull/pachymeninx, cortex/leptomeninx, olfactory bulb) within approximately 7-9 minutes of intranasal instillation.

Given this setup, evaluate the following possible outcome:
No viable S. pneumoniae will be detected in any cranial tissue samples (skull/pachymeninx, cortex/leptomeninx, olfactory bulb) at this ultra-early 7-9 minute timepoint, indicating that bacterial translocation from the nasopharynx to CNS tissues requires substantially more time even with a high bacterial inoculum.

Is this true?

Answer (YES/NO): NO